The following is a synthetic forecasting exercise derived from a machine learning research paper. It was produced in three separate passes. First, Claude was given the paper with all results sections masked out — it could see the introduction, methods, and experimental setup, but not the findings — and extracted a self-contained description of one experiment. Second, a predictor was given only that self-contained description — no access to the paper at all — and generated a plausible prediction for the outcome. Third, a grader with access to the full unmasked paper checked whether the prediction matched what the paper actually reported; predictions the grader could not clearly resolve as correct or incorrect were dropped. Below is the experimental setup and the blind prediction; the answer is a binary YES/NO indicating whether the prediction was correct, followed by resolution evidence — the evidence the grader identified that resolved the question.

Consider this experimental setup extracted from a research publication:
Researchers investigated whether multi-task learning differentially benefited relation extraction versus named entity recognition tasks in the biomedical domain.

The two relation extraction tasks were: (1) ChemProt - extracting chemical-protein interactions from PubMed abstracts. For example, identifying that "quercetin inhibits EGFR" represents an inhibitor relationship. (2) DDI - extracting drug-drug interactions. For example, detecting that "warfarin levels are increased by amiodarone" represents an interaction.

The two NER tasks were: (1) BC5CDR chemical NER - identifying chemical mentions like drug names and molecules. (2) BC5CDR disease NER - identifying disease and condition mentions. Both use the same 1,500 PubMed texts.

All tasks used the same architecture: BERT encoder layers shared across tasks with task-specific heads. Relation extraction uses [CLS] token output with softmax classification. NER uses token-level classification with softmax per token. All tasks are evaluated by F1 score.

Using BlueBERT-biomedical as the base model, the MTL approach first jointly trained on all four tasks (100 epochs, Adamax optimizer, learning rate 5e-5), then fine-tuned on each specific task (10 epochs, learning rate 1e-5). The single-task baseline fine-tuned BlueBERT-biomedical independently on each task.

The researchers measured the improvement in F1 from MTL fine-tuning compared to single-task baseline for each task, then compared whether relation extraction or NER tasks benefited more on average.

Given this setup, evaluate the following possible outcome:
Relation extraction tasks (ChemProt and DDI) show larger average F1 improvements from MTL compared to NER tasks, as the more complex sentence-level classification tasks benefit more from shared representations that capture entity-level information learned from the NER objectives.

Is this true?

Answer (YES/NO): YES